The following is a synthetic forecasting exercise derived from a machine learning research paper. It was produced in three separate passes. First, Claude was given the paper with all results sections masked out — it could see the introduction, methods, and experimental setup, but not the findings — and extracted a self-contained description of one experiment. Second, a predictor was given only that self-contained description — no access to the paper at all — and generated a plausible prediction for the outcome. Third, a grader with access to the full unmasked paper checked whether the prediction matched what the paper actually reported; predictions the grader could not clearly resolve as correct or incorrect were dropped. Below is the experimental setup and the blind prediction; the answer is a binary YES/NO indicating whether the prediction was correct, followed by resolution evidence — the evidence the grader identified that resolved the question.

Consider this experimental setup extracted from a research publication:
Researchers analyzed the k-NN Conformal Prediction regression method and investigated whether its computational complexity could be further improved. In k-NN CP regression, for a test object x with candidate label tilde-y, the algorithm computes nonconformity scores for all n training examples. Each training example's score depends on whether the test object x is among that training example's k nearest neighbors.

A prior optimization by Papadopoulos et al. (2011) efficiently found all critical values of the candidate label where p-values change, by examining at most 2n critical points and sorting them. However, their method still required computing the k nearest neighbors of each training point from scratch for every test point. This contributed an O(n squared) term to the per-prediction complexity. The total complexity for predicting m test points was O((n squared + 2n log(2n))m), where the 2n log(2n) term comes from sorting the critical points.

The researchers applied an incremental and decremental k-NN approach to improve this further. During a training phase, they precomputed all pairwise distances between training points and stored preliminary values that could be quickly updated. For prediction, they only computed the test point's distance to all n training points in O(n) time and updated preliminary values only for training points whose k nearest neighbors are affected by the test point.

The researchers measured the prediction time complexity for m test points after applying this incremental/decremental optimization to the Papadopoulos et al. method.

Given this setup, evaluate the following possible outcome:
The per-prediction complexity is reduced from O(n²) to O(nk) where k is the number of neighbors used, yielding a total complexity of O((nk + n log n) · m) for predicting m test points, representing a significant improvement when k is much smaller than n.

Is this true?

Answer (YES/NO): NO